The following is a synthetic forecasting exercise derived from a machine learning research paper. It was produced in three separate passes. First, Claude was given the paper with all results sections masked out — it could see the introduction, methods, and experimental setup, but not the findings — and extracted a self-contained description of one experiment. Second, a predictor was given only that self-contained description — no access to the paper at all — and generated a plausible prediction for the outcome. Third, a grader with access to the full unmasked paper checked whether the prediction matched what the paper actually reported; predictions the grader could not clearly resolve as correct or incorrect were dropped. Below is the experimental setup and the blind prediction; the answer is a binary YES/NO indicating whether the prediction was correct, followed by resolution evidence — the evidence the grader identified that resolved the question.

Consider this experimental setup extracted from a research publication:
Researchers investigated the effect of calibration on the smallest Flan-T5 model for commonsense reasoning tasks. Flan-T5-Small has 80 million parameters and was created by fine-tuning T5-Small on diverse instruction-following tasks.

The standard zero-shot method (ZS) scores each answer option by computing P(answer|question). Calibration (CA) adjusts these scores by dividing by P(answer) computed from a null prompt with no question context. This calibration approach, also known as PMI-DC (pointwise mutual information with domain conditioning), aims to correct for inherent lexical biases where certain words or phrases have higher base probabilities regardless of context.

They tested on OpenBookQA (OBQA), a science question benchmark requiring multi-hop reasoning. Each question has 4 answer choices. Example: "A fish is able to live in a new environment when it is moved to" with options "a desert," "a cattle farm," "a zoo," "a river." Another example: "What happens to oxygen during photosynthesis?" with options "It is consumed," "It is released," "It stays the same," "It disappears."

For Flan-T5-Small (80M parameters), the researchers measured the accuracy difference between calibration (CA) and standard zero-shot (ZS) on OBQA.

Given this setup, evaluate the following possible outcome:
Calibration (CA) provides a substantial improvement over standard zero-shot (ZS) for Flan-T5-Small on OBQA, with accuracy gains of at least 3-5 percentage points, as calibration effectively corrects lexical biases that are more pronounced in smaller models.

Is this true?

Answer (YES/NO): YES